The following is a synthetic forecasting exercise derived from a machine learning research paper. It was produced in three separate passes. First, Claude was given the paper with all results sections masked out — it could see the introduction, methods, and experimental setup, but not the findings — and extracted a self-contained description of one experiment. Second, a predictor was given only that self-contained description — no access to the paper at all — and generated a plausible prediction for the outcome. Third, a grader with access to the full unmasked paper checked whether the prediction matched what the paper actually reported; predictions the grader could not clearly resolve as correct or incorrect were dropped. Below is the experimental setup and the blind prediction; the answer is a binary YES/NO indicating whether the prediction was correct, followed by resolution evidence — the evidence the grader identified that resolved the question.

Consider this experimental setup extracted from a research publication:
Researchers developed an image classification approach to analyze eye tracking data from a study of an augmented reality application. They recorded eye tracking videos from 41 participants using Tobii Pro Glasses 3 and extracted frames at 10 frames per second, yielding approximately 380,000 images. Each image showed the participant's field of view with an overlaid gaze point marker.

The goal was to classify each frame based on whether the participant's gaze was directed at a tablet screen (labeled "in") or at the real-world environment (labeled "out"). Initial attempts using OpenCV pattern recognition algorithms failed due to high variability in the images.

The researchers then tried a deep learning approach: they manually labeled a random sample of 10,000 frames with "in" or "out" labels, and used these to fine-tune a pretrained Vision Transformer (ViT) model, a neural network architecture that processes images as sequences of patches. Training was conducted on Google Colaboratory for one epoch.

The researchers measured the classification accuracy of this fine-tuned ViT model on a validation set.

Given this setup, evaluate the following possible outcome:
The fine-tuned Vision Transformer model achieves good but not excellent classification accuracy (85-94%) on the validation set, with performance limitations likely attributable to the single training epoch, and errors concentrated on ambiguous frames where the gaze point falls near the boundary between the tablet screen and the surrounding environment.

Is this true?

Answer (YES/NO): NO